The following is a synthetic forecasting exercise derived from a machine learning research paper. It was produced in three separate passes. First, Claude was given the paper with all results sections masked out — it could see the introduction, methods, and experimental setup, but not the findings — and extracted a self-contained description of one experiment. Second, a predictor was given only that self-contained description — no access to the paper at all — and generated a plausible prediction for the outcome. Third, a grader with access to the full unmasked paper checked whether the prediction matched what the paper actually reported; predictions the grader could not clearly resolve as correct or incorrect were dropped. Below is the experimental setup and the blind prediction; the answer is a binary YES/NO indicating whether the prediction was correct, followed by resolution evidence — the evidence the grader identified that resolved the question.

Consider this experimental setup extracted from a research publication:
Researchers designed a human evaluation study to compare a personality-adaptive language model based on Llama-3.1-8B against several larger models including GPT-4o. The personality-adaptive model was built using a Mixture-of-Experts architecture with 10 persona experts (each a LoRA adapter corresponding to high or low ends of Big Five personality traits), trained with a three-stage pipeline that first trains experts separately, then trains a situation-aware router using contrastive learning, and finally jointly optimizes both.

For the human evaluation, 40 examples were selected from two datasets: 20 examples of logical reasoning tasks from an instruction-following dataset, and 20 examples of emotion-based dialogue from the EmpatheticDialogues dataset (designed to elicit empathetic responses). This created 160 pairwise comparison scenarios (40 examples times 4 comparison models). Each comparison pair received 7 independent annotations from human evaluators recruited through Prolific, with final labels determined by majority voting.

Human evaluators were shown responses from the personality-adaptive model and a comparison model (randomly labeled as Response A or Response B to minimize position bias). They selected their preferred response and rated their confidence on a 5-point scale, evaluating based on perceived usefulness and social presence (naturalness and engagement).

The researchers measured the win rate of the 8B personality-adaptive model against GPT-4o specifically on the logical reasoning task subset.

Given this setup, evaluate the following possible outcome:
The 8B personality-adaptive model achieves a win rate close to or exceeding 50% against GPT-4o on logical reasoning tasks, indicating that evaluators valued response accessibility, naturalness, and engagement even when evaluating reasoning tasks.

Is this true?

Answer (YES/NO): NO